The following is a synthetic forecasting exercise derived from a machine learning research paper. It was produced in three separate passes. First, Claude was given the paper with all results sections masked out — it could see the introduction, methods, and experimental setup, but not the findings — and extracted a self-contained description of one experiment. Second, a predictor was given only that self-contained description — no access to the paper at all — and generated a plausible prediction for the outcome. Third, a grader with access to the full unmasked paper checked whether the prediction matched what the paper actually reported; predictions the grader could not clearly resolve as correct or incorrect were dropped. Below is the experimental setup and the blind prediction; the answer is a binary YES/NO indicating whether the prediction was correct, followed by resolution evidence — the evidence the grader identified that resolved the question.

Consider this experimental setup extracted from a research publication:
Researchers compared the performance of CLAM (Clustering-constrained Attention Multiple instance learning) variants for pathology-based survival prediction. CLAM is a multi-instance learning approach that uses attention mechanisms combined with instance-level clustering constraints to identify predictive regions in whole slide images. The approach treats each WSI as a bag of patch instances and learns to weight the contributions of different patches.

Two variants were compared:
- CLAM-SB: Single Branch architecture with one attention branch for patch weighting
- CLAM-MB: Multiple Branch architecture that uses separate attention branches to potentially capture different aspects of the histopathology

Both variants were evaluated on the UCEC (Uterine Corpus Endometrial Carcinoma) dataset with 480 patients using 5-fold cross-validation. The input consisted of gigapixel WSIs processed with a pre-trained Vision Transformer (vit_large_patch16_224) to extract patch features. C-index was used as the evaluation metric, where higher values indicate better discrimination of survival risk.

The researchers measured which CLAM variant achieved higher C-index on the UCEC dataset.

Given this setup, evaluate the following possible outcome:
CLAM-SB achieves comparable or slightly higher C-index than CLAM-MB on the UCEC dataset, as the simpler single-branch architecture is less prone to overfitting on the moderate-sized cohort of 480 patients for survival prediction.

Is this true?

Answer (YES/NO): YES